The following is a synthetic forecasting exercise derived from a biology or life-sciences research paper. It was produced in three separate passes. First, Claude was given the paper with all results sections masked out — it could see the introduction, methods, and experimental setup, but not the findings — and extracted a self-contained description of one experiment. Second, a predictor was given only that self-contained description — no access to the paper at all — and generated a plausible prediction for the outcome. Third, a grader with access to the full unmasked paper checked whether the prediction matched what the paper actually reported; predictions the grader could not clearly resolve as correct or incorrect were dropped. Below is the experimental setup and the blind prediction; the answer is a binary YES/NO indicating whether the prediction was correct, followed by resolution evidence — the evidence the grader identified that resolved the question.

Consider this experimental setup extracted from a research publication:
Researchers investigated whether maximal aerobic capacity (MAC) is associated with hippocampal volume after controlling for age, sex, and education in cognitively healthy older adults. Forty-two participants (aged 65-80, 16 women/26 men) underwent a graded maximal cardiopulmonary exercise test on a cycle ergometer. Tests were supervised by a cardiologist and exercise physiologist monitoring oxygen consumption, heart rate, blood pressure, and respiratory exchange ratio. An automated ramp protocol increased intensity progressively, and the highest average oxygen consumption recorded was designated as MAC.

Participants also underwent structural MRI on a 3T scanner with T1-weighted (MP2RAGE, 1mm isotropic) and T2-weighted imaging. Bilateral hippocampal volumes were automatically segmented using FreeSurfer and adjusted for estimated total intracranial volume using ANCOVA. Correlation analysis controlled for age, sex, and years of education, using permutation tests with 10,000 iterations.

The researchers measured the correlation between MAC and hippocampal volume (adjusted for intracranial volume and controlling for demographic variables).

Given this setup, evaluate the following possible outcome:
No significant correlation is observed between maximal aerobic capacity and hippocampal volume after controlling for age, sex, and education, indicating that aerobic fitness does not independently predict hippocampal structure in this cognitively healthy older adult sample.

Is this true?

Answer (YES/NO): NO